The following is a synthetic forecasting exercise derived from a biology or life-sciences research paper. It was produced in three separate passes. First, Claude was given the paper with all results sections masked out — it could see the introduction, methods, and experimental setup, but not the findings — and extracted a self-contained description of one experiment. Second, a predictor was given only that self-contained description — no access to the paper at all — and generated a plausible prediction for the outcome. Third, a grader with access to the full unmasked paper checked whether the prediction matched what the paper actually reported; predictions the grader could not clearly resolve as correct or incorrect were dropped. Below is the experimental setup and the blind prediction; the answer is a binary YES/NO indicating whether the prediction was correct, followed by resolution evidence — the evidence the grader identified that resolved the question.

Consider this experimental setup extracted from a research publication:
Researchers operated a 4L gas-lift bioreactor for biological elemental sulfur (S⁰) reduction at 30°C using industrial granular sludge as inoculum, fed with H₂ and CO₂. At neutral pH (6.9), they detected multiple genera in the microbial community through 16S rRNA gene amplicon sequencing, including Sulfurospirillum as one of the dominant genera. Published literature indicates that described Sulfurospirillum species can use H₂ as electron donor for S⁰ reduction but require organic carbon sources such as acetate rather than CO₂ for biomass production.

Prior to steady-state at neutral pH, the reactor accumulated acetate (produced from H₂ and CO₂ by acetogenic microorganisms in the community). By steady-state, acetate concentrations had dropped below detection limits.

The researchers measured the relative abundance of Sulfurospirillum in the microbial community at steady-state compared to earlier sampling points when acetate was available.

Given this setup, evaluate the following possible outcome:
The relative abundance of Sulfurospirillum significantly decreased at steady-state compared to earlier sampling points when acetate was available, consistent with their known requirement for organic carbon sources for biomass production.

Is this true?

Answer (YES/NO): NO